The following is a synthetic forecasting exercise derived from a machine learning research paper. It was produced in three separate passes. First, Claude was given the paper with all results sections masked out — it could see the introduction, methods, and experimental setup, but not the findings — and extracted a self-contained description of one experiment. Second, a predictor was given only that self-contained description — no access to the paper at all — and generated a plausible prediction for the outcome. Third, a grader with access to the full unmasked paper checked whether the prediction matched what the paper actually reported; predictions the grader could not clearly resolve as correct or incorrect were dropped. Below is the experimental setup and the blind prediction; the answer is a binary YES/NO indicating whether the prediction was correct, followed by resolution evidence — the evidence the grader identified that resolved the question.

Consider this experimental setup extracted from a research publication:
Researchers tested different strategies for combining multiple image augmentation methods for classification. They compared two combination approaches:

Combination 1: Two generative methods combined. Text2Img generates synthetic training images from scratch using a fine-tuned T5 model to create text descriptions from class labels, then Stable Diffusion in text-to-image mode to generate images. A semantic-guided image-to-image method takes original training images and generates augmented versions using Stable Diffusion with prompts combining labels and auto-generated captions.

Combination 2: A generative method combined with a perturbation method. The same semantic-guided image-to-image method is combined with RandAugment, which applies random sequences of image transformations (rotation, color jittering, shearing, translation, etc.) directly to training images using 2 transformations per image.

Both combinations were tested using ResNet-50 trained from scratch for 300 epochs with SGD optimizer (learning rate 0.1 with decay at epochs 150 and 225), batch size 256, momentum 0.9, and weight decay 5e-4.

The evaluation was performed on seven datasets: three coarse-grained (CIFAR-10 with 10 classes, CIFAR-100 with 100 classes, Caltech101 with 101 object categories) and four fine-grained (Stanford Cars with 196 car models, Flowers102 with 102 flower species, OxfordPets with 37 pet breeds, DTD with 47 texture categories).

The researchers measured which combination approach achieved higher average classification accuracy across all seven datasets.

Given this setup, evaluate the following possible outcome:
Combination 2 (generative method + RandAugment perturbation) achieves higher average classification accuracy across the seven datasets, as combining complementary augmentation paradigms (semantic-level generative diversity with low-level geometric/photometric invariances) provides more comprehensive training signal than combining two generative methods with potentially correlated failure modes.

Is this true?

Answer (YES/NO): YES